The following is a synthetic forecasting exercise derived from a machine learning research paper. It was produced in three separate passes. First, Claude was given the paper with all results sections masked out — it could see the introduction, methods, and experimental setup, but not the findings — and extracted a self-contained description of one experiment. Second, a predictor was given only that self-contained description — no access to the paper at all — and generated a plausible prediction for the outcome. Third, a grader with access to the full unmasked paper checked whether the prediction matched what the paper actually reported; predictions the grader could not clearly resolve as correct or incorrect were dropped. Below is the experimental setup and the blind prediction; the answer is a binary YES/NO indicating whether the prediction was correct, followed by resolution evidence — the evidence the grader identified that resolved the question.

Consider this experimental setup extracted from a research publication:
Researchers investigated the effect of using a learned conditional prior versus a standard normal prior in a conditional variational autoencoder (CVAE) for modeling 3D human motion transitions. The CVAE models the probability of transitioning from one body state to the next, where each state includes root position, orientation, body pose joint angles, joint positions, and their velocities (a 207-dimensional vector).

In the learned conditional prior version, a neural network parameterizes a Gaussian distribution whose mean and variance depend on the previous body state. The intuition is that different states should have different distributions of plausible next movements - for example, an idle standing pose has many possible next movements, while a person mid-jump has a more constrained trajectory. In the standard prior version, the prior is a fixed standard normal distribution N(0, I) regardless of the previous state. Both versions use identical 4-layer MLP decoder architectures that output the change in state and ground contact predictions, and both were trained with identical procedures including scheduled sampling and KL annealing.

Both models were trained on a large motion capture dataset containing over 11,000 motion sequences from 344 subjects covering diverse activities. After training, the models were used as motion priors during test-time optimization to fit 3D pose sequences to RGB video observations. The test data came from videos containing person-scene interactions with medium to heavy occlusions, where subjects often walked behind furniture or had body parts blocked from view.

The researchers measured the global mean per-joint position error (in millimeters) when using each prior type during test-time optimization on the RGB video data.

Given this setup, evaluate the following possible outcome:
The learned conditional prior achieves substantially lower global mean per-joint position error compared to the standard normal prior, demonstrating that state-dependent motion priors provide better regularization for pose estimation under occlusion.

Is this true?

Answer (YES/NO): YES